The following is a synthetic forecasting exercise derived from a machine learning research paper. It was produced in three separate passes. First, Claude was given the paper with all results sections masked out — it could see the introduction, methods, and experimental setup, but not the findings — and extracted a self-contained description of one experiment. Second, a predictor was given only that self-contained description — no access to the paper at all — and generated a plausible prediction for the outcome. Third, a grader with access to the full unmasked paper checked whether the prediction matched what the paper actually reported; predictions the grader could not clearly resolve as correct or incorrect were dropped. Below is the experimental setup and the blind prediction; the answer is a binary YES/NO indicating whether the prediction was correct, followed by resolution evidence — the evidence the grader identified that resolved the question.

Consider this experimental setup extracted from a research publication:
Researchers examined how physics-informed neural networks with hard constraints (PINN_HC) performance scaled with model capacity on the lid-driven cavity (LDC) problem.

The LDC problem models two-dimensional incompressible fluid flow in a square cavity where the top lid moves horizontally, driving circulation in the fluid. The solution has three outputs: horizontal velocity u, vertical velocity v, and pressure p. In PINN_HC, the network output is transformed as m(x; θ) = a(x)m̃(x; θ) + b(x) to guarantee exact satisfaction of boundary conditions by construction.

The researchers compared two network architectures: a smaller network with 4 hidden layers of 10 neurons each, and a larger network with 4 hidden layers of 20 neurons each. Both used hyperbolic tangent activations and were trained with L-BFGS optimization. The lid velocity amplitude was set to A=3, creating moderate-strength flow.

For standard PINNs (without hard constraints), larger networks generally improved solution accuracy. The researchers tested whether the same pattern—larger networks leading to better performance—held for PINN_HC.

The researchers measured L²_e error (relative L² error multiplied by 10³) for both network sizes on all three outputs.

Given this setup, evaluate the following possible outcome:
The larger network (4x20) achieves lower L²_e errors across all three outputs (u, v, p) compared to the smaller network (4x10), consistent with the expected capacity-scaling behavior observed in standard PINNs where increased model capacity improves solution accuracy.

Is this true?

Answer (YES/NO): NO